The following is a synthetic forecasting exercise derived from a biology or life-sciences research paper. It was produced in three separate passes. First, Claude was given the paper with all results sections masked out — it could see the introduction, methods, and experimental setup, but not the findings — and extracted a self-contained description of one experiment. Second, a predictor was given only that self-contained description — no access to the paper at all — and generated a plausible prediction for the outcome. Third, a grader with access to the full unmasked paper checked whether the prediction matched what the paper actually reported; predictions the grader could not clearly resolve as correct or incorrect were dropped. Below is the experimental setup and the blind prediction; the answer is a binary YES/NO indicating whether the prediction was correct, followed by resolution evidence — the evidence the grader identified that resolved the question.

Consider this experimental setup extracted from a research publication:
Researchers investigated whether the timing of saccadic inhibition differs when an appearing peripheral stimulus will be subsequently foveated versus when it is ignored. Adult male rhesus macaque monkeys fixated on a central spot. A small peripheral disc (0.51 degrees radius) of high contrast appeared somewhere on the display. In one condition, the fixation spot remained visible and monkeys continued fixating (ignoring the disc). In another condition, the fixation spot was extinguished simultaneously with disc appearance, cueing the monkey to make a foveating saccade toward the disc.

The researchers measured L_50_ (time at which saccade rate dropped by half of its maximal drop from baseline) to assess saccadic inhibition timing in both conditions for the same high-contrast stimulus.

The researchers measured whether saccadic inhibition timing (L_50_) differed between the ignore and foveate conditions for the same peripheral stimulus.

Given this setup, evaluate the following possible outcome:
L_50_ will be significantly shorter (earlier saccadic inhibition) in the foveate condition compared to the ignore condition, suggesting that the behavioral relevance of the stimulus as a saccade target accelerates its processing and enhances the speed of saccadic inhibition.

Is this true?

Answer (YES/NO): NO